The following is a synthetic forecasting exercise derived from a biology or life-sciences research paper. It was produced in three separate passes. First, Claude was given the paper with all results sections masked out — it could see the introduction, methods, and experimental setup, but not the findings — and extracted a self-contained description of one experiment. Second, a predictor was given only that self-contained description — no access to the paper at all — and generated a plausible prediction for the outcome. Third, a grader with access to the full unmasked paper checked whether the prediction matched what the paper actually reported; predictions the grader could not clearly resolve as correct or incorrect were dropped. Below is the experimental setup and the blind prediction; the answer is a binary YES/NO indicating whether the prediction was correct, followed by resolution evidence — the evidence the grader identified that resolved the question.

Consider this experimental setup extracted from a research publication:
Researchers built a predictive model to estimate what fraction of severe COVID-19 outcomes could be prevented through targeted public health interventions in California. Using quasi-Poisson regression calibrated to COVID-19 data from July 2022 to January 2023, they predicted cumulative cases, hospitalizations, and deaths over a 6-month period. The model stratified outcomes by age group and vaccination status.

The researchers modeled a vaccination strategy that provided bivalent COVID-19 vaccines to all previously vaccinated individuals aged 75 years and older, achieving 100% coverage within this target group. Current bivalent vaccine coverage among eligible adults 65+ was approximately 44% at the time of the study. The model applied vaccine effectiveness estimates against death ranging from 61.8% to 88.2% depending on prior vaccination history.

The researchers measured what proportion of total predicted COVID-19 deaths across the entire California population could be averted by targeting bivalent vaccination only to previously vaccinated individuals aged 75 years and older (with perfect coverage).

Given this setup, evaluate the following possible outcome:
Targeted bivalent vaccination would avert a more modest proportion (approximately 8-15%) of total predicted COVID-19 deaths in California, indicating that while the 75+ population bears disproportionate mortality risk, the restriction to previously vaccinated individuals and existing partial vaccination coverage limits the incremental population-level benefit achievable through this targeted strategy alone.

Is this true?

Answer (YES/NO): NO